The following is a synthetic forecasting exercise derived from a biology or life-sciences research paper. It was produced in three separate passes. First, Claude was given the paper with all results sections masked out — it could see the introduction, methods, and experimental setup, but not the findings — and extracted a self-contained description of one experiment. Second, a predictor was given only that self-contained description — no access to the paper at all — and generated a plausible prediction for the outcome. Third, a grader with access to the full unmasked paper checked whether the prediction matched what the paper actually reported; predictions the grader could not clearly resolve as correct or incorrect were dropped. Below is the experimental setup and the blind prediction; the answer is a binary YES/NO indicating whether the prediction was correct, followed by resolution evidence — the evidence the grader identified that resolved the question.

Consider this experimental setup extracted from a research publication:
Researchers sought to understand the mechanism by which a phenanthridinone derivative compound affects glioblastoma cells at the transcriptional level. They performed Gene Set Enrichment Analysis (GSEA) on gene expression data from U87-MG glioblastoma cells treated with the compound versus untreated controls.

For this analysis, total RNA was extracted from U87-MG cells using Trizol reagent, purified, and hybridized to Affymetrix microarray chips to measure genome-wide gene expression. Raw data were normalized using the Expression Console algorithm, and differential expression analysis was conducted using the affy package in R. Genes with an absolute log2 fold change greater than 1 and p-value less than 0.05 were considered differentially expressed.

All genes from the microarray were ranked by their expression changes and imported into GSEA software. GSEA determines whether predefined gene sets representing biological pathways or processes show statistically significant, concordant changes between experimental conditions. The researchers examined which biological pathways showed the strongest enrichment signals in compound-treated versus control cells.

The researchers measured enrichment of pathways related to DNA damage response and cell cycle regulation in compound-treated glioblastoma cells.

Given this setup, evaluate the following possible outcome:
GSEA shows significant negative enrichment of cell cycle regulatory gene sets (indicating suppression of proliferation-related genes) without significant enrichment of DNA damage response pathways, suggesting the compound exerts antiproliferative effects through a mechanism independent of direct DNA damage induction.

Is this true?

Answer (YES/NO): NO